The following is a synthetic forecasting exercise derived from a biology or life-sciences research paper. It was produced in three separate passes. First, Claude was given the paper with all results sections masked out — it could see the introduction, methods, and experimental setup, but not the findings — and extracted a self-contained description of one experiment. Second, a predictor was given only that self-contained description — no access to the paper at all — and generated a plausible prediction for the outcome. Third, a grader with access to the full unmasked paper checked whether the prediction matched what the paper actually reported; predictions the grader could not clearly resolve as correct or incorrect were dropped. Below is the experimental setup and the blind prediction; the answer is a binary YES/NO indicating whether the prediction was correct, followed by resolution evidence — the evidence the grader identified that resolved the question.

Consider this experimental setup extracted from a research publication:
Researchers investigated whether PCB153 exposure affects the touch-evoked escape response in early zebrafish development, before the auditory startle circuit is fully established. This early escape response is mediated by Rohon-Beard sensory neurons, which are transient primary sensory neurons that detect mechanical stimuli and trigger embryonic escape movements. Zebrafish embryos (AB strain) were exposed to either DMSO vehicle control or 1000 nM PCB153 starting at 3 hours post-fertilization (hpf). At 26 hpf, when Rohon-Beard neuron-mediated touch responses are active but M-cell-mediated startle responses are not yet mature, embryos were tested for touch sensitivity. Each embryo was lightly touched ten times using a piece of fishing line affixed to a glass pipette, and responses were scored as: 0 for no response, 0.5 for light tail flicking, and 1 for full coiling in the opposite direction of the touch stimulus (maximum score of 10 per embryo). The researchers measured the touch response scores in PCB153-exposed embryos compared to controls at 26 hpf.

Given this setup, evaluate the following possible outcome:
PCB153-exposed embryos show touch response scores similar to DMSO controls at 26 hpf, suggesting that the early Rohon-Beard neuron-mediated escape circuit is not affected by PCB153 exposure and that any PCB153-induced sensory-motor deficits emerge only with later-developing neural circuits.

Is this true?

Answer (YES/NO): YES